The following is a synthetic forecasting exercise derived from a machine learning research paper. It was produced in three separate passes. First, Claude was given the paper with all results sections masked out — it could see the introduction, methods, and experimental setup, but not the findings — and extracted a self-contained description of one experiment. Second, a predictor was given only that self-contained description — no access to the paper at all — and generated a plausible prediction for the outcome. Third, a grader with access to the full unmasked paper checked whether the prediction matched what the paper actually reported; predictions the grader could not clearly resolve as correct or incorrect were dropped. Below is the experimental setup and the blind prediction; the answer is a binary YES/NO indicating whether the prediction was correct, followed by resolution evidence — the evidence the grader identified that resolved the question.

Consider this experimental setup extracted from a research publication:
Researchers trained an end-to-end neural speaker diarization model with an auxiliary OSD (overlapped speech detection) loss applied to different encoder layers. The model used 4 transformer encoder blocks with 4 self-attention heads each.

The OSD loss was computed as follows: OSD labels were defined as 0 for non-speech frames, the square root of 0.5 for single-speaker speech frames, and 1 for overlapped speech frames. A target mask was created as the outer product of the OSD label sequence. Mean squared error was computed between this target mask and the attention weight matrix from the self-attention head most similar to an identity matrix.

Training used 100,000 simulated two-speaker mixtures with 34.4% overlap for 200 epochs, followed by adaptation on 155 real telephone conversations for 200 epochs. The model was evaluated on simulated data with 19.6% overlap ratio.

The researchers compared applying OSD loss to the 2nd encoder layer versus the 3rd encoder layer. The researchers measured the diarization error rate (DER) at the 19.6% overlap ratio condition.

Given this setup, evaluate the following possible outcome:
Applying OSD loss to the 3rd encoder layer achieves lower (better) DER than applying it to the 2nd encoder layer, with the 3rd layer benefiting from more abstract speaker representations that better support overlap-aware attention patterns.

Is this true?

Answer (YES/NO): YES